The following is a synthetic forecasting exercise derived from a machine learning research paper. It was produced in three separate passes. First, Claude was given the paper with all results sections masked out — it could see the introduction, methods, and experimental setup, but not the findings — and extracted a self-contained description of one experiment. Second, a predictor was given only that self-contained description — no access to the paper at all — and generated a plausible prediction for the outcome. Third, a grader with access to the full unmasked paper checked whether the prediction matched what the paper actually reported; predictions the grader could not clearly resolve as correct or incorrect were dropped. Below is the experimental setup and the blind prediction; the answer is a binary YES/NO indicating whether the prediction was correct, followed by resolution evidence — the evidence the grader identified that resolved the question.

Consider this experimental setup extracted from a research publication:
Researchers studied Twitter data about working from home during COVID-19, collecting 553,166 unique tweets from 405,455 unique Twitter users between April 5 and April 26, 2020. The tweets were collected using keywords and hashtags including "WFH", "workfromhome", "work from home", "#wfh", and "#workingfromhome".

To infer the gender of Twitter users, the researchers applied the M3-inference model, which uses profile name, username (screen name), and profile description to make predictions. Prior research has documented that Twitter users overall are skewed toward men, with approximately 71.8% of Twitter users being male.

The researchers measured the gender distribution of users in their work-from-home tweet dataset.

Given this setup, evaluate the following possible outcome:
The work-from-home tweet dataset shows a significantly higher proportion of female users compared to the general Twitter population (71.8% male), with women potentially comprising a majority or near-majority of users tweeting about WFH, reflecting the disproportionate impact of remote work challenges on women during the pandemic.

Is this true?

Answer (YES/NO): YES